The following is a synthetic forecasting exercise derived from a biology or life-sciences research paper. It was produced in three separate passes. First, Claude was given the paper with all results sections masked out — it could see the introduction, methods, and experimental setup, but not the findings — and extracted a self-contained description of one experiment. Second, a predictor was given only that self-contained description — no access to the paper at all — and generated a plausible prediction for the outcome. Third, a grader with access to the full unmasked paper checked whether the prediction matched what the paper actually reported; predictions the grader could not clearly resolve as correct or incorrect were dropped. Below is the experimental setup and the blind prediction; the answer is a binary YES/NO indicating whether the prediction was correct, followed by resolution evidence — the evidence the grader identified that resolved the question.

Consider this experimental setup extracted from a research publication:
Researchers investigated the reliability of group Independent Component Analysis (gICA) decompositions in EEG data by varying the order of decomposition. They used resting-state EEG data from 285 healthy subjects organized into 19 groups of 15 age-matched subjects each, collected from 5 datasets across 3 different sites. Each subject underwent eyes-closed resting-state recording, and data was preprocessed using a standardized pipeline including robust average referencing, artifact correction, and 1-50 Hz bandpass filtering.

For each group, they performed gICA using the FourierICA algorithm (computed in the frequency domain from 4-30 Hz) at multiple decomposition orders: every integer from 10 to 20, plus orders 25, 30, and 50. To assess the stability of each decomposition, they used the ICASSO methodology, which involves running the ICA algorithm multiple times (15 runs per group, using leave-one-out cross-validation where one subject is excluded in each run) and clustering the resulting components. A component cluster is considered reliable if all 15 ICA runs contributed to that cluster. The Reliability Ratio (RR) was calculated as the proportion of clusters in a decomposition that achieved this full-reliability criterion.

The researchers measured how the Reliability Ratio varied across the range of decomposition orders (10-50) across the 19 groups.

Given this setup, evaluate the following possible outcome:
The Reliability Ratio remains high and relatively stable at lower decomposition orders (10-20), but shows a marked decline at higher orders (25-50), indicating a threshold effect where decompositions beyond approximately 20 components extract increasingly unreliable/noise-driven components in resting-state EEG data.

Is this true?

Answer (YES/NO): NO